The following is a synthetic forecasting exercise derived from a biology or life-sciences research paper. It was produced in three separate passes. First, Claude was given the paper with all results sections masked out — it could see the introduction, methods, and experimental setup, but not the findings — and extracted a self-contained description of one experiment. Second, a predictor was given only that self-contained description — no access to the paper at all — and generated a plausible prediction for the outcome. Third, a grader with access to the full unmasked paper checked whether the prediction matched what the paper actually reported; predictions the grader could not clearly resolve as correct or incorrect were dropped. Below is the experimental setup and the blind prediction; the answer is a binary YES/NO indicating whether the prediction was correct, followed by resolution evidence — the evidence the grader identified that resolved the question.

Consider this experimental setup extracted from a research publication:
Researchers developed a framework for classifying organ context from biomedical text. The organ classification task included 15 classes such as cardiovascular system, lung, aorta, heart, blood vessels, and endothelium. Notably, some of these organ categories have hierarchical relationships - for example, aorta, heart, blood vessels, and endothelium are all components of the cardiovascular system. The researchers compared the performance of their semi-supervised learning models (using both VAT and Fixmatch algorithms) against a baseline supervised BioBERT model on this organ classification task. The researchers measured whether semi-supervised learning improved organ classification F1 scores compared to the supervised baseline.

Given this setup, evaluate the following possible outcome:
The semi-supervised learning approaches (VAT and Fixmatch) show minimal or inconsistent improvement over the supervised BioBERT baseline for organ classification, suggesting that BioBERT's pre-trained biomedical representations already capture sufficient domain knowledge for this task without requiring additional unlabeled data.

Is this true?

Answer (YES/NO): NO